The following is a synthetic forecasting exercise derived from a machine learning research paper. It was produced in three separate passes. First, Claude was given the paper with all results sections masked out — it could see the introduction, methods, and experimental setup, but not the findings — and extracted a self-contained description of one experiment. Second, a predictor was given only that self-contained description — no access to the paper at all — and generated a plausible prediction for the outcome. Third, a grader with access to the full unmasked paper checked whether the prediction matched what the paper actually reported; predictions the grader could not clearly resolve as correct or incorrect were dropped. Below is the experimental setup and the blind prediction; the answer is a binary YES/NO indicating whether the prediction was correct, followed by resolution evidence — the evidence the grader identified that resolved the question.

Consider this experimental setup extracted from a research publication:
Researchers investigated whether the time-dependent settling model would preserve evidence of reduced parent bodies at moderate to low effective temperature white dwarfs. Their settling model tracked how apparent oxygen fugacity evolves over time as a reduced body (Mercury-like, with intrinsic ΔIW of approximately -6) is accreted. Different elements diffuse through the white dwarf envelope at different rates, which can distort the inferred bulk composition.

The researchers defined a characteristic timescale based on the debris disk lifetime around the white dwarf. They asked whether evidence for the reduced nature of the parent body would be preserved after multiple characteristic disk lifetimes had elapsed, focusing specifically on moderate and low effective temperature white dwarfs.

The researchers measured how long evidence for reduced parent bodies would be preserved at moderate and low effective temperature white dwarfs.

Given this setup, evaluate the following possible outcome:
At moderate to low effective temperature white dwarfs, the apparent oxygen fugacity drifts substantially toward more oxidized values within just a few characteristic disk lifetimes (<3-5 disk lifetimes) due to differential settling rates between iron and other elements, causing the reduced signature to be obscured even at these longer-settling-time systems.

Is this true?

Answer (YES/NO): NO